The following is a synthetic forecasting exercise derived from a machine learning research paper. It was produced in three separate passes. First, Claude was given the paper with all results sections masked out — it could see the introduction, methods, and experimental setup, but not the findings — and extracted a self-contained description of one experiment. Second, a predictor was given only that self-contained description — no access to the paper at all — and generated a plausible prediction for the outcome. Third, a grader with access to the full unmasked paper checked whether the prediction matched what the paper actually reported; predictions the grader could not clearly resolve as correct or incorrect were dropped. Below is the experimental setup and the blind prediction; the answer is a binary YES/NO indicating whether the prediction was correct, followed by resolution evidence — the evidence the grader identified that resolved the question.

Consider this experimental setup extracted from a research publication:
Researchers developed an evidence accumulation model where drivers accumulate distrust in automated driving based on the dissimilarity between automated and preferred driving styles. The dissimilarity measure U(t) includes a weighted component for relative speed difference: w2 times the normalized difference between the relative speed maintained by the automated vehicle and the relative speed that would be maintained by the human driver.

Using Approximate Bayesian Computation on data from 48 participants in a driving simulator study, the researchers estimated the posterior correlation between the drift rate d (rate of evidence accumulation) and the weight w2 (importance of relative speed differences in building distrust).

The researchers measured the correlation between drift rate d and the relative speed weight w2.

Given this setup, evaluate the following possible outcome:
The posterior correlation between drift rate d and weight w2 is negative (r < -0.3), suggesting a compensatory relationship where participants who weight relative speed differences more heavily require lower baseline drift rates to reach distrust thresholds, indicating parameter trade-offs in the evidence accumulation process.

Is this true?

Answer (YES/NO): NO